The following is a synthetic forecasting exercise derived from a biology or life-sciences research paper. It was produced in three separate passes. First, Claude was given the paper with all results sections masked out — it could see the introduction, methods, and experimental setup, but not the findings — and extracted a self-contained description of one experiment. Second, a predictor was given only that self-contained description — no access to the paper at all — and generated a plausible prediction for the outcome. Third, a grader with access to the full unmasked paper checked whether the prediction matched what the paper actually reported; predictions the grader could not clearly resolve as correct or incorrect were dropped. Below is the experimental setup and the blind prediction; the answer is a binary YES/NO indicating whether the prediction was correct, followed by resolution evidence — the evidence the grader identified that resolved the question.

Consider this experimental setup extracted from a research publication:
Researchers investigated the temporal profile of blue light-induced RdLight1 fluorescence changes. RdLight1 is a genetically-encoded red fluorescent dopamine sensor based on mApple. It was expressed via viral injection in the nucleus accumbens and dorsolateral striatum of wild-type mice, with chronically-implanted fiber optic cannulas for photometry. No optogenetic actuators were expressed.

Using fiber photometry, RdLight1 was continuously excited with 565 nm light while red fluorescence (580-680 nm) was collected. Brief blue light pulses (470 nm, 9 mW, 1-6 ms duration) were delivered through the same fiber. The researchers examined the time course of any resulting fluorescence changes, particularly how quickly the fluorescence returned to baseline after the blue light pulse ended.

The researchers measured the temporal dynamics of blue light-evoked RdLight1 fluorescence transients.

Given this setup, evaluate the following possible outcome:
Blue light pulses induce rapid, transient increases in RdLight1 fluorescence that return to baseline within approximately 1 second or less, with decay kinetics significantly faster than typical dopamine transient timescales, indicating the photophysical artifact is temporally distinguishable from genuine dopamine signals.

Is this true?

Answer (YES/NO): NO